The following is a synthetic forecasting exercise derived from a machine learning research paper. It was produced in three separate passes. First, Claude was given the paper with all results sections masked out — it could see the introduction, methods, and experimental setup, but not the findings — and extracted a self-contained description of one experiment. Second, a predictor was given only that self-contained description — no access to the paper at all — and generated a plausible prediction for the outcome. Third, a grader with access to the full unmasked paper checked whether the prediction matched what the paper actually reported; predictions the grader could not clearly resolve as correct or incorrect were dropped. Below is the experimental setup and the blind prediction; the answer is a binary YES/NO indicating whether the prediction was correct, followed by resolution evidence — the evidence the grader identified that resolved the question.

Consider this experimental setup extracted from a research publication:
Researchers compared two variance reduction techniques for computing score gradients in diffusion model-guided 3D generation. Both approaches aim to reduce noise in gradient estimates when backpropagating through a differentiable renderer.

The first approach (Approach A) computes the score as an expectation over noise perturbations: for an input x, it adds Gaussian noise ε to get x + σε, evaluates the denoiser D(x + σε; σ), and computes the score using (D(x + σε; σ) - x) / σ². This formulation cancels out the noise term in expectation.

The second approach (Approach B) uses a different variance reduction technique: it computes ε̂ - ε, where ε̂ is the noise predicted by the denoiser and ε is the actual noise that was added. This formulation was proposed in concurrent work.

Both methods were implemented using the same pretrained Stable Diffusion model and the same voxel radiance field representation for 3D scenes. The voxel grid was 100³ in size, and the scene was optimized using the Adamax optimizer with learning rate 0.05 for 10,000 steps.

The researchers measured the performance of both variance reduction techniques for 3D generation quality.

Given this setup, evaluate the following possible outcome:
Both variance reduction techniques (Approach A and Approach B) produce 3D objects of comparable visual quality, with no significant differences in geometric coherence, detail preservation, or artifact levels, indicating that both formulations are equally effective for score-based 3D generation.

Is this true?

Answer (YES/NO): YES